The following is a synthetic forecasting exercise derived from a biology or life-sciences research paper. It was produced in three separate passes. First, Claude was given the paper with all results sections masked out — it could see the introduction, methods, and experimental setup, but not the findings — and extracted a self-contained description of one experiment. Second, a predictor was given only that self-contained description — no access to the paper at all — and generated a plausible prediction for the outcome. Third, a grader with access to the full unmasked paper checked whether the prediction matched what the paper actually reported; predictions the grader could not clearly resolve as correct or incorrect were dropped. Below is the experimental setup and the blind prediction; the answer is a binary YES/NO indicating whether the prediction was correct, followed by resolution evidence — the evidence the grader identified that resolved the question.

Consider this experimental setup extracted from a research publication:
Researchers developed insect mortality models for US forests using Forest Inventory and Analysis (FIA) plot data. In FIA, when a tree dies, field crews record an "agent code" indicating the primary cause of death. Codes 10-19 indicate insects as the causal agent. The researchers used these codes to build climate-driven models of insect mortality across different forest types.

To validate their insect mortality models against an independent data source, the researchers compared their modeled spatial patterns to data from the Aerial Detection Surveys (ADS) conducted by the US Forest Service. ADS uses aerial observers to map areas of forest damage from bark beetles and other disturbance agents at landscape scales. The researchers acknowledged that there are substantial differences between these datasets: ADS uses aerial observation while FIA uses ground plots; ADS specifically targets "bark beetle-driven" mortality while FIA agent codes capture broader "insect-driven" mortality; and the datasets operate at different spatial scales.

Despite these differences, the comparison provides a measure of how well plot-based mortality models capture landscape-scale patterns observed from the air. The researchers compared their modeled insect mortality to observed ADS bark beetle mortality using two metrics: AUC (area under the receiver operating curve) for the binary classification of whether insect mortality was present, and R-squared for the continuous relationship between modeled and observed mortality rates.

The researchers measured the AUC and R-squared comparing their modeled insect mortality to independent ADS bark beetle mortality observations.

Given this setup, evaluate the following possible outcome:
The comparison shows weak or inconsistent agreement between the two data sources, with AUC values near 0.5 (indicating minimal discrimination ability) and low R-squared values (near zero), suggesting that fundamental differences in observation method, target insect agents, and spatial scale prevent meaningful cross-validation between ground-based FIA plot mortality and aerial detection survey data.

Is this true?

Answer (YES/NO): NO